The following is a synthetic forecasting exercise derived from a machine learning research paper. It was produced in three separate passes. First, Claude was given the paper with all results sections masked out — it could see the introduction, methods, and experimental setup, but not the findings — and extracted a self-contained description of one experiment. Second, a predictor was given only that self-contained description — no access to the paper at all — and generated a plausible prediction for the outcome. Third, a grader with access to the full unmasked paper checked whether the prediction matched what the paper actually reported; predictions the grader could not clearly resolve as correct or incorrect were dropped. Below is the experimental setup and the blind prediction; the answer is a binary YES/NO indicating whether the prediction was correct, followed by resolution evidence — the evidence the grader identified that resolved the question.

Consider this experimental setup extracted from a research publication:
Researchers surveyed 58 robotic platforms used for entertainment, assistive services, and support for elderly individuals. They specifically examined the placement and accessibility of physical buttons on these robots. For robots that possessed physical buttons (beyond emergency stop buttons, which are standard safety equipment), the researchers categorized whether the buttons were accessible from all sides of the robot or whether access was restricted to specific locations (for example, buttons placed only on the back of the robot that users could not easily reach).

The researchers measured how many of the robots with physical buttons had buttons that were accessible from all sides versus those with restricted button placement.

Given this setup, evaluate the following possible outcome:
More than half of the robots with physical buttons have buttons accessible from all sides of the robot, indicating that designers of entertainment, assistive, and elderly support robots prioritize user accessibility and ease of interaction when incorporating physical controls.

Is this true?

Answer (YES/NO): NO